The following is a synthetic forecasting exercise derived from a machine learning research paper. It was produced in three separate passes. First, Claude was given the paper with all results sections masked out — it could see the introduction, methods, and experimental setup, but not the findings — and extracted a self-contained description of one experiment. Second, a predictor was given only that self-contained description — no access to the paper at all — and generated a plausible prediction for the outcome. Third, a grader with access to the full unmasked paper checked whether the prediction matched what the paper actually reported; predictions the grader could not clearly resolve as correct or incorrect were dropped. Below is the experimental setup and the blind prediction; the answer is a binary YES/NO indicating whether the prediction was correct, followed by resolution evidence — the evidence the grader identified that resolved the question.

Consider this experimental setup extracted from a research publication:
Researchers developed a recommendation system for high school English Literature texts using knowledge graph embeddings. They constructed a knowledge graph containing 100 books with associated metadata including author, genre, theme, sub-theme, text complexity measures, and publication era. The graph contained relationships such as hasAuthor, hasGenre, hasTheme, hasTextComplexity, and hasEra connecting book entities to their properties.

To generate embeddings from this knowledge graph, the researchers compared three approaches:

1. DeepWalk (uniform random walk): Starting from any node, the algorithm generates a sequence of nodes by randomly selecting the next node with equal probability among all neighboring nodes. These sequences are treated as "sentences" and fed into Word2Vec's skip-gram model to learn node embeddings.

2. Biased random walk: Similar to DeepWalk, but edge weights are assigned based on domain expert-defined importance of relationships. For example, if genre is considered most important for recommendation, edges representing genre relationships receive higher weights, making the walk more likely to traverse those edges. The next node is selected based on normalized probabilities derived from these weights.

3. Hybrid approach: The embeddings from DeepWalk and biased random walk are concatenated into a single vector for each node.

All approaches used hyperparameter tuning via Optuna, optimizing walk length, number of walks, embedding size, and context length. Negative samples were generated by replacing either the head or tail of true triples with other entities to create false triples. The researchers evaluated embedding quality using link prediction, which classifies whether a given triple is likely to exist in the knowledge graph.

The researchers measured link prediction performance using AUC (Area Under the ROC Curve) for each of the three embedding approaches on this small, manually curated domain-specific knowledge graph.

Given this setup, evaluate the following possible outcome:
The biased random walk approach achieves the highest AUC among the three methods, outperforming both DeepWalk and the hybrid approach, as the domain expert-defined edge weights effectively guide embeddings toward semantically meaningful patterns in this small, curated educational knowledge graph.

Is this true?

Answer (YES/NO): NO